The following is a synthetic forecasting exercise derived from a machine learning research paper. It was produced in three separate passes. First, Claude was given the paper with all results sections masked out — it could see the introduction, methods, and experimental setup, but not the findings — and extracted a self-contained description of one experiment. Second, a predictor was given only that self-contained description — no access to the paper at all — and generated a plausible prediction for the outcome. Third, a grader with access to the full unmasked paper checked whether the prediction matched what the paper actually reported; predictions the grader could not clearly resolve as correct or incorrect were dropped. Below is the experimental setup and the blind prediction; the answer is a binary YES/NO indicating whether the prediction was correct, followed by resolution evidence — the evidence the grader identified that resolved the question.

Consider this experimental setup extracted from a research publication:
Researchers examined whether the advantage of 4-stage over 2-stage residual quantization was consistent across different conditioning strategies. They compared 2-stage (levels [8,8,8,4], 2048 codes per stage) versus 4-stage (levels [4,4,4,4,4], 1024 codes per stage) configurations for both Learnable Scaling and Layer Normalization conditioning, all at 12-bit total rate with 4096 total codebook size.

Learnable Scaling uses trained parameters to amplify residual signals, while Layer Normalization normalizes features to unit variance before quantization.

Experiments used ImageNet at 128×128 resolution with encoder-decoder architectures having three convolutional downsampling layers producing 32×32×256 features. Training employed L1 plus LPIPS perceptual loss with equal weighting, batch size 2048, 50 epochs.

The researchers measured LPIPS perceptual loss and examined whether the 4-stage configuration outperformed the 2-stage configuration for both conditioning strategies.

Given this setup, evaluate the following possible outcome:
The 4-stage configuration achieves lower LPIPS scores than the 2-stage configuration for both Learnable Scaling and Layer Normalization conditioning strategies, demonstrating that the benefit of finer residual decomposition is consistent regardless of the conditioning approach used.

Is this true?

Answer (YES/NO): YES